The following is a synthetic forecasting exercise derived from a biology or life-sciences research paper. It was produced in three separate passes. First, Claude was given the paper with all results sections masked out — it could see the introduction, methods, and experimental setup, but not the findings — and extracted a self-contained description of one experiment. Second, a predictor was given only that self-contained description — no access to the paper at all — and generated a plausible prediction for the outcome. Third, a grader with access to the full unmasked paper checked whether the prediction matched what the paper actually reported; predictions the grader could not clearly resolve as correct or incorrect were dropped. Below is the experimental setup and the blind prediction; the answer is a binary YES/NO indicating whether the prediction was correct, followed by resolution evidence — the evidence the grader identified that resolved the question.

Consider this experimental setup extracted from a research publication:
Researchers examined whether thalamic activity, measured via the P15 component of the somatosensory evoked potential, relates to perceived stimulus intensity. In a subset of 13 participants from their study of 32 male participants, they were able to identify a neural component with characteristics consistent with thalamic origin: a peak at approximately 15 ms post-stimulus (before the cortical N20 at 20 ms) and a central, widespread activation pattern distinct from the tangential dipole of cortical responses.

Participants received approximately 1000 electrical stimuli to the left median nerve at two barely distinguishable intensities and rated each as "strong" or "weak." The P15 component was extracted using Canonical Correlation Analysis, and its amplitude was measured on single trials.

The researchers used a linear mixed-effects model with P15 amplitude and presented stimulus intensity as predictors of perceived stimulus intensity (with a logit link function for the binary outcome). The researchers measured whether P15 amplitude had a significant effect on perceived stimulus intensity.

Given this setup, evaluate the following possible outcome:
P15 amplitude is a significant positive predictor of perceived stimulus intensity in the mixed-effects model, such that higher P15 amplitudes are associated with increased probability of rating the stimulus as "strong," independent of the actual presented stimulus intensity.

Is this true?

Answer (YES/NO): NO